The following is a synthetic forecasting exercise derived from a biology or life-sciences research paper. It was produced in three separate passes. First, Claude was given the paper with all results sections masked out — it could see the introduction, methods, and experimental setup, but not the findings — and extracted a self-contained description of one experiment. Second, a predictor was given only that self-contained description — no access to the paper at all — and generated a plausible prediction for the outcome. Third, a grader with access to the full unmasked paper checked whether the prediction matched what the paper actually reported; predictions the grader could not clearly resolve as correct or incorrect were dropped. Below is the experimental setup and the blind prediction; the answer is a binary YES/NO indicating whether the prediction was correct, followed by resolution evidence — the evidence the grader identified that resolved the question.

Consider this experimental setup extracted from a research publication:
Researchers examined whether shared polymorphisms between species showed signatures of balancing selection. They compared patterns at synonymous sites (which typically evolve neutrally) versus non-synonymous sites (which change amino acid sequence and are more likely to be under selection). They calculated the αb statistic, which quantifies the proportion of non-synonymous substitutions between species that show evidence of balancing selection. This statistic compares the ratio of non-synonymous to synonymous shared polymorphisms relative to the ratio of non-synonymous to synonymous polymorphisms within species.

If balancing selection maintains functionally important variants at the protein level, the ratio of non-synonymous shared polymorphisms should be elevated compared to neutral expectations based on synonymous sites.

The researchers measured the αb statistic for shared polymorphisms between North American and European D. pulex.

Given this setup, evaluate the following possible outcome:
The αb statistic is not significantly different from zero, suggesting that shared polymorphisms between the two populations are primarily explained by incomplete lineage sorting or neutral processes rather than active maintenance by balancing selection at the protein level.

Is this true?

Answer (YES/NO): NO